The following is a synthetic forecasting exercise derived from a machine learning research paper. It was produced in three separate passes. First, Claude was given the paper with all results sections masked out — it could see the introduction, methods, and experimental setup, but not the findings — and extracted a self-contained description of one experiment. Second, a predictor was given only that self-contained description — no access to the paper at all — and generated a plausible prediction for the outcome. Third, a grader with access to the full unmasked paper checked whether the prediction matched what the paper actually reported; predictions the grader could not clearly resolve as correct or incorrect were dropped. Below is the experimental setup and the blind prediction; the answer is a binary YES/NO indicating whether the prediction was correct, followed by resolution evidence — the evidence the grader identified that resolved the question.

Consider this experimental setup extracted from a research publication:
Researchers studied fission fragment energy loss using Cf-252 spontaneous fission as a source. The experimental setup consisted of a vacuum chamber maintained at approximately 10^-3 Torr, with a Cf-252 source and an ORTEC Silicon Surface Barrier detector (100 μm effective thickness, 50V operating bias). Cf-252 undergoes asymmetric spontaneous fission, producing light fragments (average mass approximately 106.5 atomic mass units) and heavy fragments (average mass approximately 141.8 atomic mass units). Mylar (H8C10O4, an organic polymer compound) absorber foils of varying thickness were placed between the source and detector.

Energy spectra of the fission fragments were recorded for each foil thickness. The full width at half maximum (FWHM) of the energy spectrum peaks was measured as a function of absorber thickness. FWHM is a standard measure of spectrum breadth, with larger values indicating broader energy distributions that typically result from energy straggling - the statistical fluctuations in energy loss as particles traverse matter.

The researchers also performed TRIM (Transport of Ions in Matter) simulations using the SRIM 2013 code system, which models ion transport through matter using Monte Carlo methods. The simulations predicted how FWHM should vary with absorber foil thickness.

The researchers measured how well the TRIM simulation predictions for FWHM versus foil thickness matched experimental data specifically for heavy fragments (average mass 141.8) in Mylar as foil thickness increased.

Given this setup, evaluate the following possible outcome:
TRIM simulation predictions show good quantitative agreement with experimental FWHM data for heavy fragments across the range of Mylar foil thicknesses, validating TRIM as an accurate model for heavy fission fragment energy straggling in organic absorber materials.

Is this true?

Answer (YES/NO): NO